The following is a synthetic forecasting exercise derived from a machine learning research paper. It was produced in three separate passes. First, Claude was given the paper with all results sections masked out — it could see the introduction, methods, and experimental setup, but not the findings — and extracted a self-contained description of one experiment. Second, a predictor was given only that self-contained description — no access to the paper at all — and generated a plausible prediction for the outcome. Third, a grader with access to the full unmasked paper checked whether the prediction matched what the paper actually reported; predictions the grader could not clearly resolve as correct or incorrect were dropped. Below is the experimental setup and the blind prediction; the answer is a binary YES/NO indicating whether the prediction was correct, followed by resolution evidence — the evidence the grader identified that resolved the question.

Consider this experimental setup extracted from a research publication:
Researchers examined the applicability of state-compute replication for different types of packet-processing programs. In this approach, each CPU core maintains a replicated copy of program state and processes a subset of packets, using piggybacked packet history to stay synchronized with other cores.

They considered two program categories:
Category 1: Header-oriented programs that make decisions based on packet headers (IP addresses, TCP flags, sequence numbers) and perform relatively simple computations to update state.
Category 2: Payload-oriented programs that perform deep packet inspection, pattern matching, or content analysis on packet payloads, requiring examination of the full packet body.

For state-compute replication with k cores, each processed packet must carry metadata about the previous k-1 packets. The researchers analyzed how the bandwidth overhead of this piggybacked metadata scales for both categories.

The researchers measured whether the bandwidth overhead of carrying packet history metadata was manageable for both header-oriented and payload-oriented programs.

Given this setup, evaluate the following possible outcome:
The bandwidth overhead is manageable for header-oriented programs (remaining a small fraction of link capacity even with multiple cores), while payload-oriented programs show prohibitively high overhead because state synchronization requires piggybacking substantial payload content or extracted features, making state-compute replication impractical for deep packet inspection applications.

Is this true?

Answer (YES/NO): YES